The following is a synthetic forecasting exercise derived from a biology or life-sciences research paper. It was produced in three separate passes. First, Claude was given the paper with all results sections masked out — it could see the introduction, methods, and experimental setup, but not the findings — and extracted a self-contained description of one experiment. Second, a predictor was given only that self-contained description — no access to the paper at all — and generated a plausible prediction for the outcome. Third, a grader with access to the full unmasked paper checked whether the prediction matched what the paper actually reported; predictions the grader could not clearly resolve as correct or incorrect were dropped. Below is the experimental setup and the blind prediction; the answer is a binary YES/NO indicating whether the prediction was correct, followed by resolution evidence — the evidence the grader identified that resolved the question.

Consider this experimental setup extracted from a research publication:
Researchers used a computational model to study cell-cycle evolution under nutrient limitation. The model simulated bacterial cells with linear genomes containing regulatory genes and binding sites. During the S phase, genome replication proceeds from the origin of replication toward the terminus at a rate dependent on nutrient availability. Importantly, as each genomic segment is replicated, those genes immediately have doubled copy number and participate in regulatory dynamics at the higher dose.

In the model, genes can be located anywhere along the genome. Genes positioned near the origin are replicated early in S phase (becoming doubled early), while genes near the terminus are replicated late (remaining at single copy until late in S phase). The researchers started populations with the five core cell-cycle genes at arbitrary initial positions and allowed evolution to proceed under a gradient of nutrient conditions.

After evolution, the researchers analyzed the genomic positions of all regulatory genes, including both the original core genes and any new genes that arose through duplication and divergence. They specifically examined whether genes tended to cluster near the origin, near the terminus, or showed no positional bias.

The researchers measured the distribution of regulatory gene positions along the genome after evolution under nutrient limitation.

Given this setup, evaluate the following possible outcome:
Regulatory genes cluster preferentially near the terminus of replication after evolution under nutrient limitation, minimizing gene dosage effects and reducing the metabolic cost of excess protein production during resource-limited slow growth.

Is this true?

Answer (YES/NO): NO